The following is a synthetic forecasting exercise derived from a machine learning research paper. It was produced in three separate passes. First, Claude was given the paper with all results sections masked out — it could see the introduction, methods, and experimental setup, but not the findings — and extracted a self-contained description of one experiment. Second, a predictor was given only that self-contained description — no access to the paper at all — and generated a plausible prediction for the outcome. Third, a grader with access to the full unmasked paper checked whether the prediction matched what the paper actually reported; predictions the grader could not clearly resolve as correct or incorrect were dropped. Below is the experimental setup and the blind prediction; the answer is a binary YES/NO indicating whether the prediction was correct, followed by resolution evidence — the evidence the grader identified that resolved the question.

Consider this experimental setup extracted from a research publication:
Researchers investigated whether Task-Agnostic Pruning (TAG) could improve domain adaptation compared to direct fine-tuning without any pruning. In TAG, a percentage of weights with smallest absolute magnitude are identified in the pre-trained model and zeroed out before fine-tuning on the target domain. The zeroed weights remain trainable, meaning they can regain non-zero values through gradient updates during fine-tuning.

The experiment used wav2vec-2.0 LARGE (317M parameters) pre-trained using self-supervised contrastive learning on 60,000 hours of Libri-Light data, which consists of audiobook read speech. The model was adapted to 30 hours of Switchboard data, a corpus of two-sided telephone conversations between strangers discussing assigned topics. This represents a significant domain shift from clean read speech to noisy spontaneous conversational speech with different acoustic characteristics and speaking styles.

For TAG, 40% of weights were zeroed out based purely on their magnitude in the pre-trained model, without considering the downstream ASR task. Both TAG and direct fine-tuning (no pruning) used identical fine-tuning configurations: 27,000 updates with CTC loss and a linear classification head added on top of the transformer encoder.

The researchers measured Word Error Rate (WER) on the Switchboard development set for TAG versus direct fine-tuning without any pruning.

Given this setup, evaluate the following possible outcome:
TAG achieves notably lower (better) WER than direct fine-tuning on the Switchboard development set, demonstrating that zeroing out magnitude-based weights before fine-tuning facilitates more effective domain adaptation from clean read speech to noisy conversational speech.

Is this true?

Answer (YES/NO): NO